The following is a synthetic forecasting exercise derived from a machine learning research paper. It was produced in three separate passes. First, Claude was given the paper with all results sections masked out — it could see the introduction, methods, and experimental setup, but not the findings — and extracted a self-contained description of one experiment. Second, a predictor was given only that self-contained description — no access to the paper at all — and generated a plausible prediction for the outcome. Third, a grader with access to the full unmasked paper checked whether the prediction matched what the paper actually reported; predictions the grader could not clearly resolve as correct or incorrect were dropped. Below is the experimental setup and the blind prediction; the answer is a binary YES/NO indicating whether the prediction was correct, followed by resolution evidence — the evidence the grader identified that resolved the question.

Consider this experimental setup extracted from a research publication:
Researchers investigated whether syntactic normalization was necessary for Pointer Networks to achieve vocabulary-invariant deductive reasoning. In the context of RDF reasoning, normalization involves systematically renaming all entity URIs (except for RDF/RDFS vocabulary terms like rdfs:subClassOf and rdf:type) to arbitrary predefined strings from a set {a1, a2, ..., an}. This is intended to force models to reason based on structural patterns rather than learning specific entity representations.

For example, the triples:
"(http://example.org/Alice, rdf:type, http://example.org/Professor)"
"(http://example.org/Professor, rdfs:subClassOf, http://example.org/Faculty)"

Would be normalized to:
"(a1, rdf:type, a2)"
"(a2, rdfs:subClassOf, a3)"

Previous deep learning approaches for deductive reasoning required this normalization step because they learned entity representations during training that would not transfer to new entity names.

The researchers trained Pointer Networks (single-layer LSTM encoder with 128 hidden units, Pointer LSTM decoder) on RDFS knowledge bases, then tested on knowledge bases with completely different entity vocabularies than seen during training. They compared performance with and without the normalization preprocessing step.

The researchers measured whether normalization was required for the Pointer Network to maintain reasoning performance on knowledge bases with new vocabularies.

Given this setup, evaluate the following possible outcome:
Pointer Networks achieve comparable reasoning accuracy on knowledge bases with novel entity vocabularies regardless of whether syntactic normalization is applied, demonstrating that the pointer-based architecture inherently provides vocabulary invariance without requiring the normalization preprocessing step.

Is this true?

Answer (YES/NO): YES